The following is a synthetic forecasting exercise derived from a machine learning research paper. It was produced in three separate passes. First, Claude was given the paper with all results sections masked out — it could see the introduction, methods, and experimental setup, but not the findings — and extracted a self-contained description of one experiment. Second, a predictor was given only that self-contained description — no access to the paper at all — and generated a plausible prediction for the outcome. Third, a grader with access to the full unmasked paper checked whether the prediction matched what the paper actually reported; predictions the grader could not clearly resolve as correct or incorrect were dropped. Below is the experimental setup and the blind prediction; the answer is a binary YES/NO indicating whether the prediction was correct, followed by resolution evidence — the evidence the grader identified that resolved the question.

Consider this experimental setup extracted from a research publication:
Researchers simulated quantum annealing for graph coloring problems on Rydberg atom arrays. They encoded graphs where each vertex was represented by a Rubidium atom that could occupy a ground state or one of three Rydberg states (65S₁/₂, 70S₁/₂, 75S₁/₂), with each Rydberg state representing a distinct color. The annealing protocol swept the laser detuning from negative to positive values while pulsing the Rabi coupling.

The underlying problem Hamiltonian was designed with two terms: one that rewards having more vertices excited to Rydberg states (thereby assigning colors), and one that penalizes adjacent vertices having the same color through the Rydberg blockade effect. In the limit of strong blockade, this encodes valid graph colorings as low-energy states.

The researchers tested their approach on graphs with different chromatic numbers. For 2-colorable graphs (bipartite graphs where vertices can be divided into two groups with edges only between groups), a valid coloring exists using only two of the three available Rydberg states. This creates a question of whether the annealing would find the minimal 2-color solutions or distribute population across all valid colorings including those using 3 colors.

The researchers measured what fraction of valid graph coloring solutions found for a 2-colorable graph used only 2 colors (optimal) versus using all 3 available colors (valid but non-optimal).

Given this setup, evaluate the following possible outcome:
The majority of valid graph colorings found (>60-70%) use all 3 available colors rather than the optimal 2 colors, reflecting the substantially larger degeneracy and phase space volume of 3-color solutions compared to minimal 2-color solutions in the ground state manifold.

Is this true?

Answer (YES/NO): NO